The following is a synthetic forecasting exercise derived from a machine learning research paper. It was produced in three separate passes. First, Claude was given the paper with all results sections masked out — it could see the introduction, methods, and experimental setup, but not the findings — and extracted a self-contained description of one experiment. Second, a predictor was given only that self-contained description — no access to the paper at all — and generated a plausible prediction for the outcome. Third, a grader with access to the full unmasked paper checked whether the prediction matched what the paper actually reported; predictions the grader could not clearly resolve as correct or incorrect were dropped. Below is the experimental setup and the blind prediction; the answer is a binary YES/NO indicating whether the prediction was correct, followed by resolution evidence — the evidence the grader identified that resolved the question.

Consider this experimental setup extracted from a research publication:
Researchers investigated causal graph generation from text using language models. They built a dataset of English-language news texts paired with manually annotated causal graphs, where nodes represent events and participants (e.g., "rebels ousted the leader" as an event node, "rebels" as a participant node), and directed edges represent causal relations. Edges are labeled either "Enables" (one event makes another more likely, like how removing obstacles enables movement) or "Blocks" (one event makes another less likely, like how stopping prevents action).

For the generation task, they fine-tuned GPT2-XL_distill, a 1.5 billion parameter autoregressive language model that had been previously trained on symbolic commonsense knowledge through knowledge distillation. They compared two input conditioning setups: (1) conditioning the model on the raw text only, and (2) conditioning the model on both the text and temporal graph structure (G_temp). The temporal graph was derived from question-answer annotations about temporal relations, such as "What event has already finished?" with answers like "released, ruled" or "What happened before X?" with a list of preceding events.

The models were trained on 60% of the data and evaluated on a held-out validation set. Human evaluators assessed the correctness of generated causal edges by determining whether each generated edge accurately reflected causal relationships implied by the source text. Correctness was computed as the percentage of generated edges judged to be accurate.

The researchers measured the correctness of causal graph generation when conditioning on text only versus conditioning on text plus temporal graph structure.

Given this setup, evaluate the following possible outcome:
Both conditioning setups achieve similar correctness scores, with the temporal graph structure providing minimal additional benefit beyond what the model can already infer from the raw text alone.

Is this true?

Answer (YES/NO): YES